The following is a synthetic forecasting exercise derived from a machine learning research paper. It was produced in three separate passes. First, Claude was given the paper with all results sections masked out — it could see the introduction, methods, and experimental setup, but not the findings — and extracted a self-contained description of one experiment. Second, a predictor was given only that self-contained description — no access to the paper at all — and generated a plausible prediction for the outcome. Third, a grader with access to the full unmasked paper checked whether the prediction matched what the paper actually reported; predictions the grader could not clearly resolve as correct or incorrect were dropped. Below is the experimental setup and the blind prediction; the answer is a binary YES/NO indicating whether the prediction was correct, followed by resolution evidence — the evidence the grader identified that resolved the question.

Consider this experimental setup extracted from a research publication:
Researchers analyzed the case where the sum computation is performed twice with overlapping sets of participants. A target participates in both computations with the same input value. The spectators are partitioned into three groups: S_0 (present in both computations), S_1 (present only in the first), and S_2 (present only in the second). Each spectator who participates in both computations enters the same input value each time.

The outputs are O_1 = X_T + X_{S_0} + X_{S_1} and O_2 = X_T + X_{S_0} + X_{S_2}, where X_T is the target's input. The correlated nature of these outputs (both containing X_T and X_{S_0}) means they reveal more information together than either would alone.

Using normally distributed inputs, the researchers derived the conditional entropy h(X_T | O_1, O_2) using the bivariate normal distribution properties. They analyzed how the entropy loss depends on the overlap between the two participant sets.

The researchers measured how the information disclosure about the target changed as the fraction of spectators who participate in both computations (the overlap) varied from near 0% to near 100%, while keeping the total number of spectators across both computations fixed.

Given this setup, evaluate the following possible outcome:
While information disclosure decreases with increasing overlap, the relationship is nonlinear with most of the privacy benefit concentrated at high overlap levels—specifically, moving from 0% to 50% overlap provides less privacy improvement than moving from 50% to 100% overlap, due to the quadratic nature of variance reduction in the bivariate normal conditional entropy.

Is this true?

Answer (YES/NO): NO